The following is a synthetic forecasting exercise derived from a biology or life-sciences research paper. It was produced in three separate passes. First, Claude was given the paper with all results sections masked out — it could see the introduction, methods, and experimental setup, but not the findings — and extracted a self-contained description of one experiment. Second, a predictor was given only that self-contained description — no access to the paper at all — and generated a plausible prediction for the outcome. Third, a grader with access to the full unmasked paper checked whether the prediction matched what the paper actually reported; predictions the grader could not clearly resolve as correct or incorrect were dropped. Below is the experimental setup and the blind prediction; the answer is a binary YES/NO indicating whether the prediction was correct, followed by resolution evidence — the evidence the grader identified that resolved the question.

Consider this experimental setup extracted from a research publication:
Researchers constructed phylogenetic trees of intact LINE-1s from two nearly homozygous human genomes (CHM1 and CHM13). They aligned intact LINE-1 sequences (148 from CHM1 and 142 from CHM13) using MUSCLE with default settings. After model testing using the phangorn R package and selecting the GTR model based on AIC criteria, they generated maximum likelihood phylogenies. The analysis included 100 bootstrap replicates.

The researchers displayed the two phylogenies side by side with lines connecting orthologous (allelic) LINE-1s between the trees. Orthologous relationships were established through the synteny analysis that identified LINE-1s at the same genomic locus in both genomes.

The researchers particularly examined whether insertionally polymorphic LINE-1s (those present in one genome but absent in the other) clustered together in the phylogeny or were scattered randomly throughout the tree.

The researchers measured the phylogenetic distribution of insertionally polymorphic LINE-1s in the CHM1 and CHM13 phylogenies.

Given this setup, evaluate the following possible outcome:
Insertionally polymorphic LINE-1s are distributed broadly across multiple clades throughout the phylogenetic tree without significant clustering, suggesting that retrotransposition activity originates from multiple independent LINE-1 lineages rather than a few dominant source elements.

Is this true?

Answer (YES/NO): NO